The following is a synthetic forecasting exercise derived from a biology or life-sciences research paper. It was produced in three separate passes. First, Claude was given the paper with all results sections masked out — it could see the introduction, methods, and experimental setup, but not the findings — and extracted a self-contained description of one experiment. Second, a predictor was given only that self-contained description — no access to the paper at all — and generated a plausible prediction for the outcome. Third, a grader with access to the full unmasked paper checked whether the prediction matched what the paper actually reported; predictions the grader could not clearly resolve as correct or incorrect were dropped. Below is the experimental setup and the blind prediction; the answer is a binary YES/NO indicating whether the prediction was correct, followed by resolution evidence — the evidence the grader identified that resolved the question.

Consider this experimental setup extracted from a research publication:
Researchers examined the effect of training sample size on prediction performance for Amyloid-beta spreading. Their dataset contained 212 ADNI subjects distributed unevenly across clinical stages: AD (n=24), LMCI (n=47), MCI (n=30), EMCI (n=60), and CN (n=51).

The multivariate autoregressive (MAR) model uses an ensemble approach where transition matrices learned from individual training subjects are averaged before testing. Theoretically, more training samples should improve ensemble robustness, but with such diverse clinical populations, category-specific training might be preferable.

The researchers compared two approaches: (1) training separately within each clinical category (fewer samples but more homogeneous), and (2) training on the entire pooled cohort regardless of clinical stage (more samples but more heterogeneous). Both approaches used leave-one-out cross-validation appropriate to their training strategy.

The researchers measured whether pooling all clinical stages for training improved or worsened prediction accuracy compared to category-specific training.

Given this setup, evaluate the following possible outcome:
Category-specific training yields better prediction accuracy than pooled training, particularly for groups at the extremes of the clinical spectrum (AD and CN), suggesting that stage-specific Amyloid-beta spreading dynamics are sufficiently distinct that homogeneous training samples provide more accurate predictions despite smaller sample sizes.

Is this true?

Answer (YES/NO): NO